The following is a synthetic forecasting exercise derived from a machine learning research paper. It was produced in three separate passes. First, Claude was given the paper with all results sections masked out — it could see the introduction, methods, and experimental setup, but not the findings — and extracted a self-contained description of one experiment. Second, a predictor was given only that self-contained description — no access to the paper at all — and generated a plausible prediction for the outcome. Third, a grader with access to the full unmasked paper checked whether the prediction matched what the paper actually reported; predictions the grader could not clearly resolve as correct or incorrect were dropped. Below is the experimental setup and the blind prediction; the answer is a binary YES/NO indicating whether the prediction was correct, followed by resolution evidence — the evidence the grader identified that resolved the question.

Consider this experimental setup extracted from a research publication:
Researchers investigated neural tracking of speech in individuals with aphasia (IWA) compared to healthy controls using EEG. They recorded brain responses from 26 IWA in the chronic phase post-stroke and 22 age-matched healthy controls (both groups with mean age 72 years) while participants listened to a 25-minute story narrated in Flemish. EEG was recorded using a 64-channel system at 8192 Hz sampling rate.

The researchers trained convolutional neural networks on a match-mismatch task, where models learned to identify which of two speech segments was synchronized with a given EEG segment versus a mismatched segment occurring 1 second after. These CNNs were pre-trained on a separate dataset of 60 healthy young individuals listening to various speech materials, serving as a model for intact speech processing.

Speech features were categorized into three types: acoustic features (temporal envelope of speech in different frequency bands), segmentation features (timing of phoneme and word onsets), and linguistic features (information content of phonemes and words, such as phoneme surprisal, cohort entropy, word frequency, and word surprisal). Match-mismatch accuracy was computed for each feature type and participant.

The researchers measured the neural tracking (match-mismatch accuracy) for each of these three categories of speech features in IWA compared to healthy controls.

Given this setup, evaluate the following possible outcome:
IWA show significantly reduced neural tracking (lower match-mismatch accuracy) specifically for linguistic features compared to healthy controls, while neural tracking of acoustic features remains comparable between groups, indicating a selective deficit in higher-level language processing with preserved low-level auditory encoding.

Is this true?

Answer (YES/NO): NO